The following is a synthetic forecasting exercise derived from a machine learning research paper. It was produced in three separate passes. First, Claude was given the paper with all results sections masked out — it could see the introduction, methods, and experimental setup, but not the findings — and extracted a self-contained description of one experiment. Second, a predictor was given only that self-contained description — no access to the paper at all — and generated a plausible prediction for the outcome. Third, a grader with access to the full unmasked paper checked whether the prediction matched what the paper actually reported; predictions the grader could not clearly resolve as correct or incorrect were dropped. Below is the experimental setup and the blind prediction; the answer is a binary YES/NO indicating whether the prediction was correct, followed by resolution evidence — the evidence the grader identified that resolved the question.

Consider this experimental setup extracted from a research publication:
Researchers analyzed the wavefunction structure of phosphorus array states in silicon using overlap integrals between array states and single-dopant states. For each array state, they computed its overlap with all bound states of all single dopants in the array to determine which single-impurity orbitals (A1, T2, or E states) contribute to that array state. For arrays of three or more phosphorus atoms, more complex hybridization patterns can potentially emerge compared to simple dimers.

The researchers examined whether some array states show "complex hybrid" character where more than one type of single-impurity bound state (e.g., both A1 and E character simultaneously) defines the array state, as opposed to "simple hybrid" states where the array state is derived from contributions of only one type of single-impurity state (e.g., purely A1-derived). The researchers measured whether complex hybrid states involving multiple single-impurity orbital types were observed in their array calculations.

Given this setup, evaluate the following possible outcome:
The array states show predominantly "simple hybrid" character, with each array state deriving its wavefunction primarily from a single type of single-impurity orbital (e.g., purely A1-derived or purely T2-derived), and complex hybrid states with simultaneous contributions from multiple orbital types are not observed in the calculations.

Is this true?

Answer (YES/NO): NO